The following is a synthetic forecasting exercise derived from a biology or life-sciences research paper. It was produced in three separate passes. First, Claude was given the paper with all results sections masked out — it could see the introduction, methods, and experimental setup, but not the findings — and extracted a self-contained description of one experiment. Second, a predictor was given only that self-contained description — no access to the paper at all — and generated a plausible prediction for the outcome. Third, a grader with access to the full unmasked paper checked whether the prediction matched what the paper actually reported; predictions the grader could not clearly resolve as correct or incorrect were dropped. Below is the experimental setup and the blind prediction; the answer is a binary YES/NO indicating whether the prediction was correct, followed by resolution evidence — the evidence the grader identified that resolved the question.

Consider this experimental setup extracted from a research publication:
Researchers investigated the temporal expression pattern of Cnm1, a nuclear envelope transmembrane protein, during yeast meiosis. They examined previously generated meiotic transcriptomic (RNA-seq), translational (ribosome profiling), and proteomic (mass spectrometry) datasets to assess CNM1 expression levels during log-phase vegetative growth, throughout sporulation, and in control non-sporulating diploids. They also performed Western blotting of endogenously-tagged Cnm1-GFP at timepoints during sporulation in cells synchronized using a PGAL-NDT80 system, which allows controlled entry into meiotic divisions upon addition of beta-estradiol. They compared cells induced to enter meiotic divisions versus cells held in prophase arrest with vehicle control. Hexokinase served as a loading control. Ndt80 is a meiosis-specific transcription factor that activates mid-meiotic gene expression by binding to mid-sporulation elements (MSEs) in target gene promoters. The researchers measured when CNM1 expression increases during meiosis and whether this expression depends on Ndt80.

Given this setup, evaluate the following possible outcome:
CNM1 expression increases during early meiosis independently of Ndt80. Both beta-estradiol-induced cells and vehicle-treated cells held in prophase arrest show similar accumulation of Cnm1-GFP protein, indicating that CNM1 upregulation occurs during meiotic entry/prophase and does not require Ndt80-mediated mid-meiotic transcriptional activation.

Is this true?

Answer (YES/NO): NO